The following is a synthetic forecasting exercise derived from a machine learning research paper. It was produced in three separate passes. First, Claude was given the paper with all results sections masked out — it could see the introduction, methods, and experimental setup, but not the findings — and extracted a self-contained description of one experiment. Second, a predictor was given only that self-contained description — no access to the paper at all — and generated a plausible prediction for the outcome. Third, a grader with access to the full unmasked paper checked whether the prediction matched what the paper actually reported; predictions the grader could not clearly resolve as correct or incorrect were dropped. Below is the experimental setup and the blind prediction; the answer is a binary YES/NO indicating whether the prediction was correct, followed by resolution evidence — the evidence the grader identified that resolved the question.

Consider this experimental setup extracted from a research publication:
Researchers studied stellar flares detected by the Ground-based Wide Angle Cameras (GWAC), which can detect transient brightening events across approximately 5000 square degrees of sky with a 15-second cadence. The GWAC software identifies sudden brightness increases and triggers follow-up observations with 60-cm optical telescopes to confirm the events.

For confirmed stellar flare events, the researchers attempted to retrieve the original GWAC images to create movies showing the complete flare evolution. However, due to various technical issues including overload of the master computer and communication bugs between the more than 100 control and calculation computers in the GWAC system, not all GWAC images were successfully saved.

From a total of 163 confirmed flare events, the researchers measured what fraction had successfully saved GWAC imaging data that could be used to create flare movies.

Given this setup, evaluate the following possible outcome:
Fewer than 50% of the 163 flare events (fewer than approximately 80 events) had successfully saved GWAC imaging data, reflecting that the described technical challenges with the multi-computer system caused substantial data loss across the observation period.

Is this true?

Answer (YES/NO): NO